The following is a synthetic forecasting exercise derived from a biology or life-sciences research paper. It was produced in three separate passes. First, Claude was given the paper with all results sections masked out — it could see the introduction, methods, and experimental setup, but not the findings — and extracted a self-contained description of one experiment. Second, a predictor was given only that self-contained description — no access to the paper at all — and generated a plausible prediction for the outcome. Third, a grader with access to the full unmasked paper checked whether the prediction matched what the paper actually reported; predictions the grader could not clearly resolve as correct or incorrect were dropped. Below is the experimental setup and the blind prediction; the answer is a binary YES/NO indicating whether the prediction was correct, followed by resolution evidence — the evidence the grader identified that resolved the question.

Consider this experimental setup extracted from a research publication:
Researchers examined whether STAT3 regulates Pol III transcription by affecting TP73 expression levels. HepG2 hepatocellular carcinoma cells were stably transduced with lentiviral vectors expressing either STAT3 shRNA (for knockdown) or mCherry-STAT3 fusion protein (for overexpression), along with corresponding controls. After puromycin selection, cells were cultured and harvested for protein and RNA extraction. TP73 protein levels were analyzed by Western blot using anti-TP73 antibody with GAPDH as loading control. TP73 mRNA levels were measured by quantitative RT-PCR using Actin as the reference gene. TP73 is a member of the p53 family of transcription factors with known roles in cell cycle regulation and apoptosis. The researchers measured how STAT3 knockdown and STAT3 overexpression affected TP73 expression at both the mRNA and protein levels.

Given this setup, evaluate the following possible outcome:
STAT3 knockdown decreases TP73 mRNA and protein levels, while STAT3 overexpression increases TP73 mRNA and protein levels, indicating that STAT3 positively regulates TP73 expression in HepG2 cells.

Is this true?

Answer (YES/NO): NO